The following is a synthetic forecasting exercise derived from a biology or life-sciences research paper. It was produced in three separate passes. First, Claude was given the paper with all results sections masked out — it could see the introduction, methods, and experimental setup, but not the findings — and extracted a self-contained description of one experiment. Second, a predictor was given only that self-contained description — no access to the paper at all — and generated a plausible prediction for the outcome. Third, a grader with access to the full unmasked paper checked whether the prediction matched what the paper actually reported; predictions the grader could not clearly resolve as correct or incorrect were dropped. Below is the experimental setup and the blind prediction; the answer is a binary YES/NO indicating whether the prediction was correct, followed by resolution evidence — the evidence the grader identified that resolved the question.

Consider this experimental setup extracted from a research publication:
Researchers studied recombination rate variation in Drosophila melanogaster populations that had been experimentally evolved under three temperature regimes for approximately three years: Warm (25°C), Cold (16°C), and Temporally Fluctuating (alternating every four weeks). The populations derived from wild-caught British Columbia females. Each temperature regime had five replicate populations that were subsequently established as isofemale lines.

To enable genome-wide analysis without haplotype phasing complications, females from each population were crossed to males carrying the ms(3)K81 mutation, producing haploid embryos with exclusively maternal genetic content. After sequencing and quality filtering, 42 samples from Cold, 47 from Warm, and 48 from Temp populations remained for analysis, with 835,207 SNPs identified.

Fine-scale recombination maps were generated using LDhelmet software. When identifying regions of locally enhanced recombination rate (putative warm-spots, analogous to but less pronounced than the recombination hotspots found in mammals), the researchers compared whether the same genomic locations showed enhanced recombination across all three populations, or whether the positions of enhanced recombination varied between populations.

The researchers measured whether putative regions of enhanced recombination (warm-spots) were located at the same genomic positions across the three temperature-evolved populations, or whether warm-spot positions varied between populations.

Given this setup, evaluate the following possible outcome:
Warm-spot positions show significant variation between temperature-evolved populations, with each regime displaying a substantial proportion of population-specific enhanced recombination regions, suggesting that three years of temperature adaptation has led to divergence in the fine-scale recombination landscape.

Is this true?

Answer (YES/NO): YES